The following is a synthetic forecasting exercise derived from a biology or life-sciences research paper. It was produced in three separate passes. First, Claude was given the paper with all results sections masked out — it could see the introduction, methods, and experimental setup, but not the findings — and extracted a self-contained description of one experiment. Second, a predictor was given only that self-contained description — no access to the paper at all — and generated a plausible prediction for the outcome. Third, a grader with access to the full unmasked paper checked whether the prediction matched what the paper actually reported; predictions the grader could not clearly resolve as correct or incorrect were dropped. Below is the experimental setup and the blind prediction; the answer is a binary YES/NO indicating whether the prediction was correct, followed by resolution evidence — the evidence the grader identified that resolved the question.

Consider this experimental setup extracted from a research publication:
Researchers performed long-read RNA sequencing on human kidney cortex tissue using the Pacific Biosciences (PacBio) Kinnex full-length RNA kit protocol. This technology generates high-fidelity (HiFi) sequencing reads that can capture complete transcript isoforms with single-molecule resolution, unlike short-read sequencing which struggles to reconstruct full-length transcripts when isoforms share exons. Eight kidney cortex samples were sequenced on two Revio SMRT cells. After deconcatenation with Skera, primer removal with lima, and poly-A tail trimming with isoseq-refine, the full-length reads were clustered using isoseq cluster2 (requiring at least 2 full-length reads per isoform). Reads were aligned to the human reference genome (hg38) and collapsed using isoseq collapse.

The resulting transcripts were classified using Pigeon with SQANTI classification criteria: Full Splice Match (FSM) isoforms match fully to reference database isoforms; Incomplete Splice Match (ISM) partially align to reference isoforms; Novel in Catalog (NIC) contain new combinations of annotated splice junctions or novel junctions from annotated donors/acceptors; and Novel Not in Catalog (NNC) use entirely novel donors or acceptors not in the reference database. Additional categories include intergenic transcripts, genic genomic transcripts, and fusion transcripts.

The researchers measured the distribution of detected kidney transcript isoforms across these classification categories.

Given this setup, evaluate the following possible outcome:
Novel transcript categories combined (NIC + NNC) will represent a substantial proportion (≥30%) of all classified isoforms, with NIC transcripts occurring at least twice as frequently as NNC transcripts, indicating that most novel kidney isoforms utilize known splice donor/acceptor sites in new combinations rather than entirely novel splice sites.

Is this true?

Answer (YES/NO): NO